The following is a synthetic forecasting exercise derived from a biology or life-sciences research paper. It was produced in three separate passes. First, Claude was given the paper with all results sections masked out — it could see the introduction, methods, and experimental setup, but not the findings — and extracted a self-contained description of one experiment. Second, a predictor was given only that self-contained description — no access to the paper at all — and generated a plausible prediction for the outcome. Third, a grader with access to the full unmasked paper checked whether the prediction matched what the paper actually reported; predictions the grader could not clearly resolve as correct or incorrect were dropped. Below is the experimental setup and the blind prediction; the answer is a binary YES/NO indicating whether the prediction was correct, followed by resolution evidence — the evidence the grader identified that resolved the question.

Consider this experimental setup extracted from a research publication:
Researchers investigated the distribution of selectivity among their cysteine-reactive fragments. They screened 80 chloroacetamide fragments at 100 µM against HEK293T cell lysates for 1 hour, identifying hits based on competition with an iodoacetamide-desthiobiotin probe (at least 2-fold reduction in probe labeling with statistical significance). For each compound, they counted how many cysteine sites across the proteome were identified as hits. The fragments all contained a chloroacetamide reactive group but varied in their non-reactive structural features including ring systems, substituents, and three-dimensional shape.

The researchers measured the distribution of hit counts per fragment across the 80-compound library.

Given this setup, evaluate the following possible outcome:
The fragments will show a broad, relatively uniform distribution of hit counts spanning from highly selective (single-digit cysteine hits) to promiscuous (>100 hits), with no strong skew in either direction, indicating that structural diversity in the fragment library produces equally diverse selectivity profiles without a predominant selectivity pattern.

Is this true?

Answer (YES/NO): NO